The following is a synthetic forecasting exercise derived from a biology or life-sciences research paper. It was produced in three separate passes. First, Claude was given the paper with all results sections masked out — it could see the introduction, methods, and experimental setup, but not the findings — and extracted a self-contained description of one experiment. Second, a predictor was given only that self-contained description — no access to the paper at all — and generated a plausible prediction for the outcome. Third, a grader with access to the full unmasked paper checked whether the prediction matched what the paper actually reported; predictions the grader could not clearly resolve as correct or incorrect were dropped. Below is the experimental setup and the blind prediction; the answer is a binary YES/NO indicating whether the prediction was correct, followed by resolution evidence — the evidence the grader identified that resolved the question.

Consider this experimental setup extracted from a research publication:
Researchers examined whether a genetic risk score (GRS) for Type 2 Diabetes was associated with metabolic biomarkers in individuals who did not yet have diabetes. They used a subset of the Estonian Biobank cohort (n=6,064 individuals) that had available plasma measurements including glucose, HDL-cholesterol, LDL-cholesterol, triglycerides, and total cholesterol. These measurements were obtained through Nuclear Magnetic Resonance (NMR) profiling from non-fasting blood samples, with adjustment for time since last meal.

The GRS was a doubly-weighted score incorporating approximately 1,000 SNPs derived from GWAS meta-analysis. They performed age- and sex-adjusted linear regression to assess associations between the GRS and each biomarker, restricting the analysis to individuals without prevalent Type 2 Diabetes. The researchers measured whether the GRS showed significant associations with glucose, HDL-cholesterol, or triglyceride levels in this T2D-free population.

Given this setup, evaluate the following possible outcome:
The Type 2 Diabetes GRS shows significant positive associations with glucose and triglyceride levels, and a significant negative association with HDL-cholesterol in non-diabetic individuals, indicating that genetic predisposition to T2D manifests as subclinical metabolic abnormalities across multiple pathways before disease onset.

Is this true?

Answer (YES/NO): YES